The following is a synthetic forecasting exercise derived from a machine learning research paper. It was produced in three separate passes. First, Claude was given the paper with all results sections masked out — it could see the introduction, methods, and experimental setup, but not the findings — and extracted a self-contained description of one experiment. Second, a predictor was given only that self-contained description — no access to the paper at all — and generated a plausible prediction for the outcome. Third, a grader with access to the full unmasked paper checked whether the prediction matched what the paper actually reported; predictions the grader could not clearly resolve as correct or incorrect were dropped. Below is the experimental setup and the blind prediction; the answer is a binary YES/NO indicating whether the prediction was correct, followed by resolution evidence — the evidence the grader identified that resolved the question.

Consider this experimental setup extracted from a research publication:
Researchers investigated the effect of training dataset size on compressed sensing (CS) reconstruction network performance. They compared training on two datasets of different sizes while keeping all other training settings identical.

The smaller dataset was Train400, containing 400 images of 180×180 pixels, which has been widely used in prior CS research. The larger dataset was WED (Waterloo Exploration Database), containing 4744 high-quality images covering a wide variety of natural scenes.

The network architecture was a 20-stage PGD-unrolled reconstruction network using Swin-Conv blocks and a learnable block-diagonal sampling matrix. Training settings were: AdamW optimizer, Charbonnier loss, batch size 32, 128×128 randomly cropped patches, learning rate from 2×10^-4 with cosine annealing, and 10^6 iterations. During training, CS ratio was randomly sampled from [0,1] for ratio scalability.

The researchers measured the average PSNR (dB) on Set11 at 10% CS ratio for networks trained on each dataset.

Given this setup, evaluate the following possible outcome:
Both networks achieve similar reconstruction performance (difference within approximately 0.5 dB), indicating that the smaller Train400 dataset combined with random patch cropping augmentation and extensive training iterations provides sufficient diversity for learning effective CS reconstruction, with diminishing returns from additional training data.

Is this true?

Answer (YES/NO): YES